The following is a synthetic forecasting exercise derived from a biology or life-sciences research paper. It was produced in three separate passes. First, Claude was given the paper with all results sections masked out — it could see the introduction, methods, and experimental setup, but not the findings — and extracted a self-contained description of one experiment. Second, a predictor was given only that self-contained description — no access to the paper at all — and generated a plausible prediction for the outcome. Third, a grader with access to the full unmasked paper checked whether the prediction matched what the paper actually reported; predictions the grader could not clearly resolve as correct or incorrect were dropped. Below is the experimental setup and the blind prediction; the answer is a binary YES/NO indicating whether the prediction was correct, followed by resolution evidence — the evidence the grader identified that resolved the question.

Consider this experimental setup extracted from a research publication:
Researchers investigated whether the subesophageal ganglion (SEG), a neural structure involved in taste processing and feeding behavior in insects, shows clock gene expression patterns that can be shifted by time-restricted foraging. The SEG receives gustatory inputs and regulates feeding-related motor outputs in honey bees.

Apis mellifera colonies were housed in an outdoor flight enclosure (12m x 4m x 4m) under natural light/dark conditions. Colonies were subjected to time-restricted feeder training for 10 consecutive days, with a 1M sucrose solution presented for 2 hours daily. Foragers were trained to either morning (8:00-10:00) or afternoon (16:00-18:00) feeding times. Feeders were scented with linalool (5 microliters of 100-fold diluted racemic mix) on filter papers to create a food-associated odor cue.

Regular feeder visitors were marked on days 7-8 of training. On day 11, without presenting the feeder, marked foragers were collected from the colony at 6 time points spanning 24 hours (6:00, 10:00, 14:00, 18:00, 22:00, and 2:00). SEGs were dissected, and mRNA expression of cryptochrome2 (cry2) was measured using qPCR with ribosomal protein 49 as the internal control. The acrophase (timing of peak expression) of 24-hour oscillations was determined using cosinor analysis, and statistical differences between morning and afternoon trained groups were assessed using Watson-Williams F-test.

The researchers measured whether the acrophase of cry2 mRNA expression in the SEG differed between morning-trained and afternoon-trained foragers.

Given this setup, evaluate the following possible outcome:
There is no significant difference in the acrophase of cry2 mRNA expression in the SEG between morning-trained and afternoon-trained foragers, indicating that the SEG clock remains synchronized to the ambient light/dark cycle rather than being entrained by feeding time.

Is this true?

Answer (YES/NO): NO